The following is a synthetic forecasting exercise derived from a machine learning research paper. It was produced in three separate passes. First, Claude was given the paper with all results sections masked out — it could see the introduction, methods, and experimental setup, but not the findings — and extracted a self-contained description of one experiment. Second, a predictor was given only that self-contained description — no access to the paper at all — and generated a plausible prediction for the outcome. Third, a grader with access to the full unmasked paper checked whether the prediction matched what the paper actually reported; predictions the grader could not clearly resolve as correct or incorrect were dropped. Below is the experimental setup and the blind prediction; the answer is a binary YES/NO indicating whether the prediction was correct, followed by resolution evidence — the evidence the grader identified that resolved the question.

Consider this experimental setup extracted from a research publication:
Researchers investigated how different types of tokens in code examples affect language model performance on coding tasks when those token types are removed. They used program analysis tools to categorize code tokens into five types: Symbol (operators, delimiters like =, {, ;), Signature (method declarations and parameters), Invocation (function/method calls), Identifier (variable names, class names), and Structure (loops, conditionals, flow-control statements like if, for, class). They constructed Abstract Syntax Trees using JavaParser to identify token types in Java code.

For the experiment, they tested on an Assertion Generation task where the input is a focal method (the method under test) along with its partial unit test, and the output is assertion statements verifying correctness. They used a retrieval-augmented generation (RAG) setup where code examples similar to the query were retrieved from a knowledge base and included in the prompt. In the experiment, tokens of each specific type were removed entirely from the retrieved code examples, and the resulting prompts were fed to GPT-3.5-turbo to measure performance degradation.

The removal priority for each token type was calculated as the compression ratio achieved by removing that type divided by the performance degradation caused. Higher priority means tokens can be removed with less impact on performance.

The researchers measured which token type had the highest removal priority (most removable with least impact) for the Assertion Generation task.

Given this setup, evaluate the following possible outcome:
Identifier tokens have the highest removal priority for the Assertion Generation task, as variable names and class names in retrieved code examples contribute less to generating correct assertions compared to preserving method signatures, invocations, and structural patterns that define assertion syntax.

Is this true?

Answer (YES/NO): NO